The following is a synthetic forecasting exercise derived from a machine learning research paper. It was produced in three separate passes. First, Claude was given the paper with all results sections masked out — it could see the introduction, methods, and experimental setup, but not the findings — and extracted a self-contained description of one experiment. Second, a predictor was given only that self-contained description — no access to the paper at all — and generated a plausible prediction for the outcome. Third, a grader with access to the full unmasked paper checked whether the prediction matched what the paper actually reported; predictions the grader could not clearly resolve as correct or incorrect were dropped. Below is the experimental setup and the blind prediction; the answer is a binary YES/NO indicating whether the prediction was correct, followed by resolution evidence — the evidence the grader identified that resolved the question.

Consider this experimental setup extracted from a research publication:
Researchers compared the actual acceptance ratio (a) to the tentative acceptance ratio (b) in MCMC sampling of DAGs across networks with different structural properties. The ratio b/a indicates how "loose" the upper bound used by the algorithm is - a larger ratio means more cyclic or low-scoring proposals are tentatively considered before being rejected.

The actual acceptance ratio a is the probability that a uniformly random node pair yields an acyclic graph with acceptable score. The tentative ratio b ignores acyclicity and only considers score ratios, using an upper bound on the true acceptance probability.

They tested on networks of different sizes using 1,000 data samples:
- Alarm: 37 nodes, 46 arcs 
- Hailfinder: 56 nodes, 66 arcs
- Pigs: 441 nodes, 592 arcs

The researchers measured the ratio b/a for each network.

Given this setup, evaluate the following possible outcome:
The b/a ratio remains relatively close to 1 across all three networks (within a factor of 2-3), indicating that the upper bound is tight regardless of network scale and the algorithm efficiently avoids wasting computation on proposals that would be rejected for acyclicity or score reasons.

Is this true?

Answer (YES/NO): NO